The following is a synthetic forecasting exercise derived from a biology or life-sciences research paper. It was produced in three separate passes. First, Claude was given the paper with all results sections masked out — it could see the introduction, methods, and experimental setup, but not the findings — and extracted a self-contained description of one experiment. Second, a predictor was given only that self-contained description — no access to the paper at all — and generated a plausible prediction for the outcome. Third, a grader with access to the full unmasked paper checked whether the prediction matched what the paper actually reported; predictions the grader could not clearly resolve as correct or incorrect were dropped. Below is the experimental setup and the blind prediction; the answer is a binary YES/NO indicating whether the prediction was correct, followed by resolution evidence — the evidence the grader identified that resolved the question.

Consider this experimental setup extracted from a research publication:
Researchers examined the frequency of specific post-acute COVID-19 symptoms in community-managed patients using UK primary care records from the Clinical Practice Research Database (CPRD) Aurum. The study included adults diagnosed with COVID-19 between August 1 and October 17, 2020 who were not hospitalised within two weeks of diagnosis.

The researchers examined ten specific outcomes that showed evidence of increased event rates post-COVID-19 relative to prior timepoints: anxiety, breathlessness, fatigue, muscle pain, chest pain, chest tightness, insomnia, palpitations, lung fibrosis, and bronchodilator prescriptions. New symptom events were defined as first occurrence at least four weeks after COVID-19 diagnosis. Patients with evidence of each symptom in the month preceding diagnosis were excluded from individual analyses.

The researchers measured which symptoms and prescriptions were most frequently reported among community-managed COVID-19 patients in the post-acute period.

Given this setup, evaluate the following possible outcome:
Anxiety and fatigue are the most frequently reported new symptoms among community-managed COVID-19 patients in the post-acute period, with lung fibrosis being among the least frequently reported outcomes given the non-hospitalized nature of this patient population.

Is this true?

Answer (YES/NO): NO